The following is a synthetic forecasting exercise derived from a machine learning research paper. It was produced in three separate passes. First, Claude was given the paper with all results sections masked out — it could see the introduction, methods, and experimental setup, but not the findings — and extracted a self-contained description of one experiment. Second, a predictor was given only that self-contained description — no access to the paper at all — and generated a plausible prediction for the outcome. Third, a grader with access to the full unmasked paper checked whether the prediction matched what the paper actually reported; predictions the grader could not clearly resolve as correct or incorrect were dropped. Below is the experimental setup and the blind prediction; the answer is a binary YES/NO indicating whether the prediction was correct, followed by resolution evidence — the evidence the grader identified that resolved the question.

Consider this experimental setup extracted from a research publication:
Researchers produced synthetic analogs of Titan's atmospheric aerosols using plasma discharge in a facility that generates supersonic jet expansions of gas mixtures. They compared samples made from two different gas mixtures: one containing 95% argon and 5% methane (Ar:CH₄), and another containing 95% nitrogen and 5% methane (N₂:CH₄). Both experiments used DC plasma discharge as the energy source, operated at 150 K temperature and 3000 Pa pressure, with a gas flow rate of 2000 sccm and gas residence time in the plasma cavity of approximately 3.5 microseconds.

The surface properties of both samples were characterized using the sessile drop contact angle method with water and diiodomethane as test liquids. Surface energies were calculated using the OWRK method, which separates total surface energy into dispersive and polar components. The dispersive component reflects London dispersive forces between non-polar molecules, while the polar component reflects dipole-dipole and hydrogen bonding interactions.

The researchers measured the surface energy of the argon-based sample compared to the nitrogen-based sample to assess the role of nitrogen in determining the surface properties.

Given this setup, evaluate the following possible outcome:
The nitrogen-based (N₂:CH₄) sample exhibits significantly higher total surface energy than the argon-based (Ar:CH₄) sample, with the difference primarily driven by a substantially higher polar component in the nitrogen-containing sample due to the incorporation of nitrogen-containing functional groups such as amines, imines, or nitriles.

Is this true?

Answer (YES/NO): YES